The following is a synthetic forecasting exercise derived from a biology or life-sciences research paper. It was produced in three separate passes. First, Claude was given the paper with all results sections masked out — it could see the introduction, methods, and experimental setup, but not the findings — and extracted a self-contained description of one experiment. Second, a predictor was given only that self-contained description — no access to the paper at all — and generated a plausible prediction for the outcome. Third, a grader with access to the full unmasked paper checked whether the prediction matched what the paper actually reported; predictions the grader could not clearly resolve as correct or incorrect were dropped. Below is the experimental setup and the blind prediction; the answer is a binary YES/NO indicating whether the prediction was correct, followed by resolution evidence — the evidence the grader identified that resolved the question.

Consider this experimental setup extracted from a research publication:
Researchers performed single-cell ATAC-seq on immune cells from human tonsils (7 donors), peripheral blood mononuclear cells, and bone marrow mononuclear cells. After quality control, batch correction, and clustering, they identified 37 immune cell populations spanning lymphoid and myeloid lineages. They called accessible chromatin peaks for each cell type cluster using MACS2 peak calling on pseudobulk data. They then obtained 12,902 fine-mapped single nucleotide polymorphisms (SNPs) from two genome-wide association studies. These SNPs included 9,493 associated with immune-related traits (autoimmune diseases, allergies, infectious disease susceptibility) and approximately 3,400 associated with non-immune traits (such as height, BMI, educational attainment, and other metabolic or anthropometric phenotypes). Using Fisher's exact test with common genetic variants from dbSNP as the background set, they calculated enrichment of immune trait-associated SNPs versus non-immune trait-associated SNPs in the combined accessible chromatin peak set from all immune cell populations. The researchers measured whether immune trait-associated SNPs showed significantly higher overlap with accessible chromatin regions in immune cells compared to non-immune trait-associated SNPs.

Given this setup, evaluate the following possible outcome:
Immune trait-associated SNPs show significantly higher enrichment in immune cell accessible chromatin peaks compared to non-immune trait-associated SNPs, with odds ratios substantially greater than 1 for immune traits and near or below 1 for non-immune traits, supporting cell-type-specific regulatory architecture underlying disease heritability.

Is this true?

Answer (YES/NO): YES